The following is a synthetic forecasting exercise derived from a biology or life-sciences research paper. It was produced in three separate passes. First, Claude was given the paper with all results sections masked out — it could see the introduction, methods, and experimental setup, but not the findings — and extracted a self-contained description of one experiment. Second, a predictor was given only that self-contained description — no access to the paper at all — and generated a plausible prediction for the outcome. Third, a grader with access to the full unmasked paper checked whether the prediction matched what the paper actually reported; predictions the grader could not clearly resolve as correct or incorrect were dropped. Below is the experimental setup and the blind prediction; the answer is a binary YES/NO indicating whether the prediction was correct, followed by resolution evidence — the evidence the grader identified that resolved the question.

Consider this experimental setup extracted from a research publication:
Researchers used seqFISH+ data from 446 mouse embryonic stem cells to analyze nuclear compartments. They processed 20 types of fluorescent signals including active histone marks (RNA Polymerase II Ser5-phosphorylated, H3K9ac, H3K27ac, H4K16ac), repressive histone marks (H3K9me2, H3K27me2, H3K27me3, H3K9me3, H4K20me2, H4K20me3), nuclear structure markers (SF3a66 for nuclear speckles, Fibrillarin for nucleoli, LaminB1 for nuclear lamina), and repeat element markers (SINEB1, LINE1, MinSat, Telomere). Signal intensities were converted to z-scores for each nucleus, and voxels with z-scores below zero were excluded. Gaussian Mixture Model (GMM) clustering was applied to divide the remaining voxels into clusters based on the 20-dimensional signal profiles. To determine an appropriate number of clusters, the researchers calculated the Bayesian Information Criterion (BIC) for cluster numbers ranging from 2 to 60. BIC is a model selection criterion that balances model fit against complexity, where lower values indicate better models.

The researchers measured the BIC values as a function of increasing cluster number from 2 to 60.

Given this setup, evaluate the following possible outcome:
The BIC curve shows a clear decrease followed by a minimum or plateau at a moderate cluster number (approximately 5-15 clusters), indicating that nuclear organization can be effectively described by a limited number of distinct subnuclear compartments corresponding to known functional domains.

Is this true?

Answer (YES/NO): NO